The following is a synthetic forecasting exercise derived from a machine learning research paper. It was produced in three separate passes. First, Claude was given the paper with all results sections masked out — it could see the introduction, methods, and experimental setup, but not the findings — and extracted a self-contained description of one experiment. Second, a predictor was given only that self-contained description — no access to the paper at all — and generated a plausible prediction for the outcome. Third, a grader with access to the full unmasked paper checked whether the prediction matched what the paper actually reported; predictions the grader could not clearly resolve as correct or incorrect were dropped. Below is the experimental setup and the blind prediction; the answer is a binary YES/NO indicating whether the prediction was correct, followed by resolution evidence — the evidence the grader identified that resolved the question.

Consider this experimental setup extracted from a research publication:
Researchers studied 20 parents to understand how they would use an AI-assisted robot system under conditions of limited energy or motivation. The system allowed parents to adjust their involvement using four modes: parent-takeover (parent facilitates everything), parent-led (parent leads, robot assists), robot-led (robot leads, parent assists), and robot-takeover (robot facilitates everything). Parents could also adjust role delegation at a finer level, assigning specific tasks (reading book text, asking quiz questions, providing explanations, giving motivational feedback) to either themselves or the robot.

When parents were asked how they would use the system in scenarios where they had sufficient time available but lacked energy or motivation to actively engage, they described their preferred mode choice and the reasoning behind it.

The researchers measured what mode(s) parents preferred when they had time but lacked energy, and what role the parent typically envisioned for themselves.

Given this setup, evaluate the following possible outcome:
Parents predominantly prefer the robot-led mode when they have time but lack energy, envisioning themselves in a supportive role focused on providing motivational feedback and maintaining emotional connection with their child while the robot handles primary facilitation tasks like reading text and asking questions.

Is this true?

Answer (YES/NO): NO